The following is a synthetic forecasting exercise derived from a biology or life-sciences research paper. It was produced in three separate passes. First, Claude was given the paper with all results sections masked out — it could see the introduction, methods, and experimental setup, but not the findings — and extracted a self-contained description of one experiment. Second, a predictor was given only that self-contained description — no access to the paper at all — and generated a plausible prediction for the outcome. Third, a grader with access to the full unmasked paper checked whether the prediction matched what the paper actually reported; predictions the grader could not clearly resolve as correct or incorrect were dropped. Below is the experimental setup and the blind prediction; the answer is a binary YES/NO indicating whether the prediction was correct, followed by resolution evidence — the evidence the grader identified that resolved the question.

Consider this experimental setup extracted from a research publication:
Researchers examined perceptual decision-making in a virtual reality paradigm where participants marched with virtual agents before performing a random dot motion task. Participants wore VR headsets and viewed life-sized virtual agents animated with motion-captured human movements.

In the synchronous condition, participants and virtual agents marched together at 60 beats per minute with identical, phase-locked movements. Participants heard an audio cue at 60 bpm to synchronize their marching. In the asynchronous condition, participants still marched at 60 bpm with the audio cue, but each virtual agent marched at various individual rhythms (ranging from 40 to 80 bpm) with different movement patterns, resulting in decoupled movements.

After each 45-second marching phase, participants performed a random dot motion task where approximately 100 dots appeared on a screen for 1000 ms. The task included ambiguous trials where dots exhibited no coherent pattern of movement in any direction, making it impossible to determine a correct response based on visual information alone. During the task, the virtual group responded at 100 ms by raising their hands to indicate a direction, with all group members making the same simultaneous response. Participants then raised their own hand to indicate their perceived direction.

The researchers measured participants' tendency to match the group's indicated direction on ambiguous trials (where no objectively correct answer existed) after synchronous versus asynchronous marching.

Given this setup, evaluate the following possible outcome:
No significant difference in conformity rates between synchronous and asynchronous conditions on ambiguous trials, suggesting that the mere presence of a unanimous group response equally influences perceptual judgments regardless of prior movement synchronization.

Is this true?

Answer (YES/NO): YES